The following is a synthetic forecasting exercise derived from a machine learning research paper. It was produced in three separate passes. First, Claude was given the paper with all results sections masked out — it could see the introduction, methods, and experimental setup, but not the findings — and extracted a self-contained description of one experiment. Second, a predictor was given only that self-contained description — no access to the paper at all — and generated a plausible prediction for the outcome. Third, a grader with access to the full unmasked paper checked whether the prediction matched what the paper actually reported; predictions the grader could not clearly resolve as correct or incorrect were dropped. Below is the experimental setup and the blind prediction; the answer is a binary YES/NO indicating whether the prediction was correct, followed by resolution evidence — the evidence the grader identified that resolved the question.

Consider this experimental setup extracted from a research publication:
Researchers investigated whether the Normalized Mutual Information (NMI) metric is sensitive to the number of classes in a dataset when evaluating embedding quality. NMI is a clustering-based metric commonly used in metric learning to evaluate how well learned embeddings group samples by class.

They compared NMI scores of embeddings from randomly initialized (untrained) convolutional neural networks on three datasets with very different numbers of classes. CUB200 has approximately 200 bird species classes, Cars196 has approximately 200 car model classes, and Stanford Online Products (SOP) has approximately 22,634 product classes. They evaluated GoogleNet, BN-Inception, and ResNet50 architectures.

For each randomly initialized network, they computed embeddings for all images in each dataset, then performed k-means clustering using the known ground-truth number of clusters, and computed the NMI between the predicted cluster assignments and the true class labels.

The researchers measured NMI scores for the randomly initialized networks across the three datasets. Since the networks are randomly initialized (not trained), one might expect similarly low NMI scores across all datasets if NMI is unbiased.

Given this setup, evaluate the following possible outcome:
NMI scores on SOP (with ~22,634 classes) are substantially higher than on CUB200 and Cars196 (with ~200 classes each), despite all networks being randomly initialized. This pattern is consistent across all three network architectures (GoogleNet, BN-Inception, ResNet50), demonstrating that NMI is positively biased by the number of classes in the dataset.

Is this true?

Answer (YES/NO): YES